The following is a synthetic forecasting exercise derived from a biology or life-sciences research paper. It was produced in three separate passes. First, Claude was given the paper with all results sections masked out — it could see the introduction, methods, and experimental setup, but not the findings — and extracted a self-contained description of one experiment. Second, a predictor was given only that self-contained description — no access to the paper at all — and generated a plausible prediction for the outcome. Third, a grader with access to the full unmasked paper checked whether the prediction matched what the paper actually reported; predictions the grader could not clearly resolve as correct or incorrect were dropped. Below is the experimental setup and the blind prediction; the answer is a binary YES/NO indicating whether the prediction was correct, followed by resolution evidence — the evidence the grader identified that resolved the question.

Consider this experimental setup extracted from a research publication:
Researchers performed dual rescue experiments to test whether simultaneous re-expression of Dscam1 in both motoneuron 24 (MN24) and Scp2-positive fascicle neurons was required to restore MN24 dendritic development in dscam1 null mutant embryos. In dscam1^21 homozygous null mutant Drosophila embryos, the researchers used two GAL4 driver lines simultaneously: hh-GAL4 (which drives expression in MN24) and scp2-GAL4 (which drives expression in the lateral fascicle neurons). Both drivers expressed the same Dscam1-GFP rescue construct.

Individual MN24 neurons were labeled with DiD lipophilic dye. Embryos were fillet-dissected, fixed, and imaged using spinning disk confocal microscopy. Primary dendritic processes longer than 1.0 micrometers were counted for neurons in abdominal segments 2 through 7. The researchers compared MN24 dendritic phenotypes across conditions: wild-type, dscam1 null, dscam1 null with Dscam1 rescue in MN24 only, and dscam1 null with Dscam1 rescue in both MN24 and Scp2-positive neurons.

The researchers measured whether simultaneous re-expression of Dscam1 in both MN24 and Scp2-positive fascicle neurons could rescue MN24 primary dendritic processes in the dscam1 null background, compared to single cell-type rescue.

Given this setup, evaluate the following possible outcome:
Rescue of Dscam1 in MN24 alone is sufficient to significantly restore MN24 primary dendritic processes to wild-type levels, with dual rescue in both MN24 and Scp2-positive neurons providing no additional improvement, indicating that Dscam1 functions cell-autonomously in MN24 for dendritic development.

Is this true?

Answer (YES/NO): NO